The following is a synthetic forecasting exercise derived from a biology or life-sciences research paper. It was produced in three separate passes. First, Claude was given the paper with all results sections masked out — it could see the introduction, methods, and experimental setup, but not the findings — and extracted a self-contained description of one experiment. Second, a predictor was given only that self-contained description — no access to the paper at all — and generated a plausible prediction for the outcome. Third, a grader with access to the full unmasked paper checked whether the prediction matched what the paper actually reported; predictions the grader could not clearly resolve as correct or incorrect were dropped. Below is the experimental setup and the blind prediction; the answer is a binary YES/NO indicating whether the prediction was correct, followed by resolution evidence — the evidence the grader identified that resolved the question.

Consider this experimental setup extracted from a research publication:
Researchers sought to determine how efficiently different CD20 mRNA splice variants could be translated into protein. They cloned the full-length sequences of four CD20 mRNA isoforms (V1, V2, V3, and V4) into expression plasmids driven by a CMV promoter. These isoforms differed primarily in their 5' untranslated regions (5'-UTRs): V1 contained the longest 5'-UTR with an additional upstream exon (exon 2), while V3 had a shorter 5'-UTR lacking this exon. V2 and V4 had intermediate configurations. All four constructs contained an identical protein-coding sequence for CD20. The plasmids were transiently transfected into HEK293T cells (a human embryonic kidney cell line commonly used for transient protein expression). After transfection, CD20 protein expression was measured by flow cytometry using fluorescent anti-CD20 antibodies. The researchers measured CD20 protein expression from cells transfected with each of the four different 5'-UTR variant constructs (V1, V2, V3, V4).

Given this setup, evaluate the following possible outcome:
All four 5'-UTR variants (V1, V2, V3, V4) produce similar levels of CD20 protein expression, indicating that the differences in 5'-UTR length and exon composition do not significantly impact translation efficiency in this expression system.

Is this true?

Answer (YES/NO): NO